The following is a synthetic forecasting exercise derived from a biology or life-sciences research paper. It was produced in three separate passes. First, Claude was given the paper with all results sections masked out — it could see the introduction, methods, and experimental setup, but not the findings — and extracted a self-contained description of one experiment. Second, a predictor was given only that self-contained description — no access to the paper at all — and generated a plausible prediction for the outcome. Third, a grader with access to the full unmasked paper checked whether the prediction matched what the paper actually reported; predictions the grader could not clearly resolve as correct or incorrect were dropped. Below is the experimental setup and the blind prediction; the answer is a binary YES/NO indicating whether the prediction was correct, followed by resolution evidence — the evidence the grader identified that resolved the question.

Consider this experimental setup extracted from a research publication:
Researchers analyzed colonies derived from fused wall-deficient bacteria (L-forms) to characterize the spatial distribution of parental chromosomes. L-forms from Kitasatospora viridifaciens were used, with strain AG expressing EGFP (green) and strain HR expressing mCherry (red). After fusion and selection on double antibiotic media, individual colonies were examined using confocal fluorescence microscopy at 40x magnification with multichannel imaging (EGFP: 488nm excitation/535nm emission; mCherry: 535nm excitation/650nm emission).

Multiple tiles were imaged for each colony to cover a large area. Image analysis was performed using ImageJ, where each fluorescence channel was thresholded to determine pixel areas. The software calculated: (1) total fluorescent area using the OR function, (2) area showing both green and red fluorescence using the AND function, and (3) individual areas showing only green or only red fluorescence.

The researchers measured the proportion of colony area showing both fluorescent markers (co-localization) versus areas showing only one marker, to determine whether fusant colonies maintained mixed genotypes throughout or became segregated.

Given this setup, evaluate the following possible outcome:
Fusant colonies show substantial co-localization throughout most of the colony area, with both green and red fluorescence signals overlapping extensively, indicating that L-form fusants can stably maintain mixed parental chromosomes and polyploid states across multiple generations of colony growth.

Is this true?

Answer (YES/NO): NO